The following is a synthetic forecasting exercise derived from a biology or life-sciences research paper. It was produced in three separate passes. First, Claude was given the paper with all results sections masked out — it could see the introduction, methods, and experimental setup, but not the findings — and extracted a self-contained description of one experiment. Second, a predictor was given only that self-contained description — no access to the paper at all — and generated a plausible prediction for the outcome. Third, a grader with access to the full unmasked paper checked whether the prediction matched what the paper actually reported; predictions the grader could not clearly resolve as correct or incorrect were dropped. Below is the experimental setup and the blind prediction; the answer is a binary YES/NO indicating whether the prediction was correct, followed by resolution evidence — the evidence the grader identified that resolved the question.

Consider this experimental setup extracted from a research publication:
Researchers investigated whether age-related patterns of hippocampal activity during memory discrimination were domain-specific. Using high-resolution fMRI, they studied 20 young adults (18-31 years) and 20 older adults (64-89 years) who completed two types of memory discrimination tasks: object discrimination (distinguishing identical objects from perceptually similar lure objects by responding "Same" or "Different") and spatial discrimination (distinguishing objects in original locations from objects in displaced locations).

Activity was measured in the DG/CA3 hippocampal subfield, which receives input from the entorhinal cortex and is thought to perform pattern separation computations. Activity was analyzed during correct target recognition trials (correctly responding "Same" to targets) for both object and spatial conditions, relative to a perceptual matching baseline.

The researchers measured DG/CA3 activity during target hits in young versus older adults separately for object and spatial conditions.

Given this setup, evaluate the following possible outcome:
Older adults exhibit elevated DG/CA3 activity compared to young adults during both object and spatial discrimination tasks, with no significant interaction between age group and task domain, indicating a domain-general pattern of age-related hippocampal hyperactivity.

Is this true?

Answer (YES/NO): YES